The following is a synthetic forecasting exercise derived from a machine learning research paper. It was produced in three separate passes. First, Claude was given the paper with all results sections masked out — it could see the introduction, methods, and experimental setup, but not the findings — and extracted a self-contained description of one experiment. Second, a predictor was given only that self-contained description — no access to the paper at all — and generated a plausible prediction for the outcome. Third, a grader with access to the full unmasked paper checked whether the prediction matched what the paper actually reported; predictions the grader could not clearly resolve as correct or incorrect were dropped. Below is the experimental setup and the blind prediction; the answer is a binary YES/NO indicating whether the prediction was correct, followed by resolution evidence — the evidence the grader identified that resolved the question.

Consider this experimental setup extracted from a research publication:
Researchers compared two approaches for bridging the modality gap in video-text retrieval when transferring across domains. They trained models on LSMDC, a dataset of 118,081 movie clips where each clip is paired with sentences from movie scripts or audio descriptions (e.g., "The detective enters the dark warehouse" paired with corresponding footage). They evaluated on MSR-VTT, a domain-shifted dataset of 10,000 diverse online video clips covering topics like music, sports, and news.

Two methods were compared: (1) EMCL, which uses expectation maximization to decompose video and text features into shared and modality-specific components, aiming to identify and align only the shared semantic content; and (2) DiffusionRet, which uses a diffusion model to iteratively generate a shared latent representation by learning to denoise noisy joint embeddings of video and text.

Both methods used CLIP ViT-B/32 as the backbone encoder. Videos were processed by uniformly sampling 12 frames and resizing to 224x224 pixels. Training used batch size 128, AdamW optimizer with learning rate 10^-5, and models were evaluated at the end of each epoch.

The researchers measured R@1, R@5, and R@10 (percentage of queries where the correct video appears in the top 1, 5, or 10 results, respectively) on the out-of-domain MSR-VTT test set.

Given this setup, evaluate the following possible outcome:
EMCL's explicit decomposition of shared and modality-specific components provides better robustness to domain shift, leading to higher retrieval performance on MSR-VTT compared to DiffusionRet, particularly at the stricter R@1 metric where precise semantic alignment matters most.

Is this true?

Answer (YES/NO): NO